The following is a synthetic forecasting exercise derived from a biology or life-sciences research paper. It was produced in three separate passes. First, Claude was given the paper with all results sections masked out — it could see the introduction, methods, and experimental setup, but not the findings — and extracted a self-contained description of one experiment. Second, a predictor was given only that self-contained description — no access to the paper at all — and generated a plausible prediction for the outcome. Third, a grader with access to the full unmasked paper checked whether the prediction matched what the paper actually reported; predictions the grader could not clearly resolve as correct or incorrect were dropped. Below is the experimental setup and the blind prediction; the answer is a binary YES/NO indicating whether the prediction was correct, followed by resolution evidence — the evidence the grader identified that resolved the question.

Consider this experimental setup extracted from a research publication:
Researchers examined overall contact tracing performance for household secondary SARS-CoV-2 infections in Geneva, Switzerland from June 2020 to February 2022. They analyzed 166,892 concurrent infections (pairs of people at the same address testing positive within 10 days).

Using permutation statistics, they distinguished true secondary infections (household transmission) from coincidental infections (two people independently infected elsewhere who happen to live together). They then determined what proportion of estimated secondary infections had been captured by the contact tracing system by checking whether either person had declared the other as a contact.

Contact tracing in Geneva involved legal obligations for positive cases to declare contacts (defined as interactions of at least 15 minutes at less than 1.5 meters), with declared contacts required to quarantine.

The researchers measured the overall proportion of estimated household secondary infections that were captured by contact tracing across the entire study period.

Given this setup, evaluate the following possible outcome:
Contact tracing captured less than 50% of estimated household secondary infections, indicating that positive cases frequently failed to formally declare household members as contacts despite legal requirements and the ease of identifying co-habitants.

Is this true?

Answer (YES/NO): YES